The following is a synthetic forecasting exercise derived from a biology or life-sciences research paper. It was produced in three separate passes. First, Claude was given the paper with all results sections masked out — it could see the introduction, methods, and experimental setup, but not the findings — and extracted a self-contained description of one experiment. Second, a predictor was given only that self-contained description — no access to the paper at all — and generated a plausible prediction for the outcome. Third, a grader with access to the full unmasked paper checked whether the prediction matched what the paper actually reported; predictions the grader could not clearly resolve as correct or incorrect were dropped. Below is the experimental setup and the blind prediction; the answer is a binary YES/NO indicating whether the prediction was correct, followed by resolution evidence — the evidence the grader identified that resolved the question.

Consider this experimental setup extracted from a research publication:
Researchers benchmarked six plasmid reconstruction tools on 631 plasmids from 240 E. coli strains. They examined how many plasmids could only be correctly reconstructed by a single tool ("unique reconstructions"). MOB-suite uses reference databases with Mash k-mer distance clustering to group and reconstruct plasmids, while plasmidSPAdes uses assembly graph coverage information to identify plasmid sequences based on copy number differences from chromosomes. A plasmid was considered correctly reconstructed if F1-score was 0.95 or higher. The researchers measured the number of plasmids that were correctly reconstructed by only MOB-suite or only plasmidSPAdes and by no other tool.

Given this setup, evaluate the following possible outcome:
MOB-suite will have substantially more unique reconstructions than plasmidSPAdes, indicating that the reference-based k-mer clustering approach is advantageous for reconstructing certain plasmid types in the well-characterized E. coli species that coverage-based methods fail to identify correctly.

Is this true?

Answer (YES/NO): NO